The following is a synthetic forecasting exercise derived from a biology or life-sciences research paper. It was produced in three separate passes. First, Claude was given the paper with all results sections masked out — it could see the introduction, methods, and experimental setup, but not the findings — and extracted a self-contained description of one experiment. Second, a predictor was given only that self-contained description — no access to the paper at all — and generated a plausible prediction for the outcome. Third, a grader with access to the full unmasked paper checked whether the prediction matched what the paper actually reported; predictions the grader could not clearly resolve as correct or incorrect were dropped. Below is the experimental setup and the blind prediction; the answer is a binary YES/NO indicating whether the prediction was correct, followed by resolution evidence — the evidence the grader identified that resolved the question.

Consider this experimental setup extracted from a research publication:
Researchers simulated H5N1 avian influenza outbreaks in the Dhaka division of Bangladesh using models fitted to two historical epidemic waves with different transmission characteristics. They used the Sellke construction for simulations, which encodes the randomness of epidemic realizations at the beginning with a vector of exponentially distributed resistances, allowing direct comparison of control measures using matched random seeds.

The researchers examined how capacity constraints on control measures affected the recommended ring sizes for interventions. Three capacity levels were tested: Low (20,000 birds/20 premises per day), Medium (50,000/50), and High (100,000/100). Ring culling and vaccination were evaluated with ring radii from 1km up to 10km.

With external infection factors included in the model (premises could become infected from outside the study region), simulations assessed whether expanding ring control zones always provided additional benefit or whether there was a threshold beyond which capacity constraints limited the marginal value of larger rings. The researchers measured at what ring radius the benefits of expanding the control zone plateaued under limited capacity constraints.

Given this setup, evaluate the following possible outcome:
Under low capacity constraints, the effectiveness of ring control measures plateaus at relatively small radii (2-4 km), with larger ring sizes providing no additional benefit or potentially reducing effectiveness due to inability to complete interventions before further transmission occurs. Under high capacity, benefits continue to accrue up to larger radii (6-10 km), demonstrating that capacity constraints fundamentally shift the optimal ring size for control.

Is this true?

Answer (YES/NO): YES